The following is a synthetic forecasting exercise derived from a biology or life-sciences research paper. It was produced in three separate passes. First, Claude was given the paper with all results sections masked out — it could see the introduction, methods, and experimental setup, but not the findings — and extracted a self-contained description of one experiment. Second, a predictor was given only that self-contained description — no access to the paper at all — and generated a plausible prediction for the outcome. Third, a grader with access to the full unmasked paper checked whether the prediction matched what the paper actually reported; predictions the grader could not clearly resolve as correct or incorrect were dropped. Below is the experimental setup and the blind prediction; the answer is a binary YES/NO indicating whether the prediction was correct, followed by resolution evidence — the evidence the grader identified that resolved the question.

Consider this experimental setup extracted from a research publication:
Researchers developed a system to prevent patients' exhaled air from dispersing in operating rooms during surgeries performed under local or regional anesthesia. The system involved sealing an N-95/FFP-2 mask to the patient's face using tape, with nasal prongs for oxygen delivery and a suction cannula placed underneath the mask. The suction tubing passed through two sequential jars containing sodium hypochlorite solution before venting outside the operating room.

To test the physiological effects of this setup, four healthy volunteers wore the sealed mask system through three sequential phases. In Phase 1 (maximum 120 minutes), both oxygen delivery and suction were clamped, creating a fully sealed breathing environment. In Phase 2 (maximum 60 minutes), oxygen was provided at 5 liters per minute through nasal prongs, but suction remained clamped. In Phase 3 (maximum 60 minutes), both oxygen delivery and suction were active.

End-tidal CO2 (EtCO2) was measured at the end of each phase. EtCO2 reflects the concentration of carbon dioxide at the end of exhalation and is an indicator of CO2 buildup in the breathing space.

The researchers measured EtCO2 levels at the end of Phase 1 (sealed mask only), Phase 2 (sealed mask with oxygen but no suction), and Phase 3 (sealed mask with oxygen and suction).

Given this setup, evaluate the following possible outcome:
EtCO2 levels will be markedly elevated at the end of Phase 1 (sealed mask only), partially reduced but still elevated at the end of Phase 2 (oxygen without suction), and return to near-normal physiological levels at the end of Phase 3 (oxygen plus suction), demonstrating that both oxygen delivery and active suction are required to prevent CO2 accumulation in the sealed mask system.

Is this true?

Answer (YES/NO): NO